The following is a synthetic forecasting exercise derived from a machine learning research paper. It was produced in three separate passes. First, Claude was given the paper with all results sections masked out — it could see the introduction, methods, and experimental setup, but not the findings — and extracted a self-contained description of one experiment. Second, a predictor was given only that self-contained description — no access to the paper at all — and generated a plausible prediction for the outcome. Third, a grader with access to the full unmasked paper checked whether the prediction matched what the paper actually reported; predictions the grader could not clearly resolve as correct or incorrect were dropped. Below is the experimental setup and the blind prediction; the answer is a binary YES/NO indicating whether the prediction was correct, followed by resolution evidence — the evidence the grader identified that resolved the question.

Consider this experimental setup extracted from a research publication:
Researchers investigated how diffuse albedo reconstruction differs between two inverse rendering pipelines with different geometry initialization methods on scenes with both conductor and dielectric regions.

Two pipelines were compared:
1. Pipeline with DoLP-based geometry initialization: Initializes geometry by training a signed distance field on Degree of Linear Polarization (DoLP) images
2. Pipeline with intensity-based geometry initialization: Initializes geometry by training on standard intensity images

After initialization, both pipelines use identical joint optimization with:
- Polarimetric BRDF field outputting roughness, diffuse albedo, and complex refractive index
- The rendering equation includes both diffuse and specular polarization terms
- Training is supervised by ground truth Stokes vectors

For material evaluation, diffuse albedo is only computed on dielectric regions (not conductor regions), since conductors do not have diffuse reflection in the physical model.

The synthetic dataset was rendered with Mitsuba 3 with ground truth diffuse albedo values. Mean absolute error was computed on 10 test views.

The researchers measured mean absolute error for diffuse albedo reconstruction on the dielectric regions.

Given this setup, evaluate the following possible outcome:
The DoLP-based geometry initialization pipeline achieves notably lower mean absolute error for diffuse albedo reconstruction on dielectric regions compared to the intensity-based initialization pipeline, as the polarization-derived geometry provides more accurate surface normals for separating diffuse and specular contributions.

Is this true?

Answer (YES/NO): YES